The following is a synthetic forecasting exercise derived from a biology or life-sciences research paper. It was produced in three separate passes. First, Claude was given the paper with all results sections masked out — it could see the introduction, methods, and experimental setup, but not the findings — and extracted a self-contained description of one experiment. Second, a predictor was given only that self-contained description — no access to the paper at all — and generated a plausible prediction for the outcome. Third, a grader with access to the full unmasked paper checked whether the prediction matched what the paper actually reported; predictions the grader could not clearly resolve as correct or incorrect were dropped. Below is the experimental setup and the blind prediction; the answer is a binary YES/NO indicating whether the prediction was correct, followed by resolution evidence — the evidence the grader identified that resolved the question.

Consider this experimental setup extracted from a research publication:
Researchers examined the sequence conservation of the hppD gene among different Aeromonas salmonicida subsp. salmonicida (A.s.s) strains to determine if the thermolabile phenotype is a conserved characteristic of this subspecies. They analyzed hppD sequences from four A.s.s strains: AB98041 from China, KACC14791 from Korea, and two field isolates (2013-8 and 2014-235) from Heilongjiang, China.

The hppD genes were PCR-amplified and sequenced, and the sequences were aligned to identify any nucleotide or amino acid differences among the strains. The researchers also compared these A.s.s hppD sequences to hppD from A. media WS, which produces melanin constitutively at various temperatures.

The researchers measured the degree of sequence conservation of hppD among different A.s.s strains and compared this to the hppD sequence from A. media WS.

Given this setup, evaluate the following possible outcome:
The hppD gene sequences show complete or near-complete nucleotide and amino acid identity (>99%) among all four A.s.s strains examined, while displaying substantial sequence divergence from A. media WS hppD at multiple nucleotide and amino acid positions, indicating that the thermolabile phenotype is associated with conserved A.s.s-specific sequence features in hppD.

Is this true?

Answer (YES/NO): YES